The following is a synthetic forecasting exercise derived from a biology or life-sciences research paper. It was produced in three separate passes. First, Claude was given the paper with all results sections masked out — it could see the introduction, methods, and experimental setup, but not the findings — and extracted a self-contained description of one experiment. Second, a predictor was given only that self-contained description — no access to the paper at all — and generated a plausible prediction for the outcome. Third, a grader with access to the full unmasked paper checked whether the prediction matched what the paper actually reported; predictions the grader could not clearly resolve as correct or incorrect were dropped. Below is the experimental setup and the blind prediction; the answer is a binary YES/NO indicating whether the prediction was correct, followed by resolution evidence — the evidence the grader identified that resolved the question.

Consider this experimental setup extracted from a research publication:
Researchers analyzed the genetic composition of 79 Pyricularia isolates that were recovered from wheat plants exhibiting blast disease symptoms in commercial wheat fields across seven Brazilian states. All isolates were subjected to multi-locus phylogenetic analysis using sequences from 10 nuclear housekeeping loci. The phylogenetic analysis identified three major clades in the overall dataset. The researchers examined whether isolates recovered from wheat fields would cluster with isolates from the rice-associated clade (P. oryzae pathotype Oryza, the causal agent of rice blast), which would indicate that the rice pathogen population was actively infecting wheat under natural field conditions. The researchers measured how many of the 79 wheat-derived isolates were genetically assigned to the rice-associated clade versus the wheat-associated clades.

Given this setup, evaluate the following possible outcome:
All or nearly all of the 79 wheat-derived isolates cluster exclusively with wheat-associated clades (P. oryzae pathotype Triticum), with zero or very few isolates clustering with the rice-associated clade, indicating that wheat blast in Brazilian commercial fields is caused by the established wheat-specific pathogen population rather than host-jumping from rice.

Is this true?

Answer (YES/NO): YES